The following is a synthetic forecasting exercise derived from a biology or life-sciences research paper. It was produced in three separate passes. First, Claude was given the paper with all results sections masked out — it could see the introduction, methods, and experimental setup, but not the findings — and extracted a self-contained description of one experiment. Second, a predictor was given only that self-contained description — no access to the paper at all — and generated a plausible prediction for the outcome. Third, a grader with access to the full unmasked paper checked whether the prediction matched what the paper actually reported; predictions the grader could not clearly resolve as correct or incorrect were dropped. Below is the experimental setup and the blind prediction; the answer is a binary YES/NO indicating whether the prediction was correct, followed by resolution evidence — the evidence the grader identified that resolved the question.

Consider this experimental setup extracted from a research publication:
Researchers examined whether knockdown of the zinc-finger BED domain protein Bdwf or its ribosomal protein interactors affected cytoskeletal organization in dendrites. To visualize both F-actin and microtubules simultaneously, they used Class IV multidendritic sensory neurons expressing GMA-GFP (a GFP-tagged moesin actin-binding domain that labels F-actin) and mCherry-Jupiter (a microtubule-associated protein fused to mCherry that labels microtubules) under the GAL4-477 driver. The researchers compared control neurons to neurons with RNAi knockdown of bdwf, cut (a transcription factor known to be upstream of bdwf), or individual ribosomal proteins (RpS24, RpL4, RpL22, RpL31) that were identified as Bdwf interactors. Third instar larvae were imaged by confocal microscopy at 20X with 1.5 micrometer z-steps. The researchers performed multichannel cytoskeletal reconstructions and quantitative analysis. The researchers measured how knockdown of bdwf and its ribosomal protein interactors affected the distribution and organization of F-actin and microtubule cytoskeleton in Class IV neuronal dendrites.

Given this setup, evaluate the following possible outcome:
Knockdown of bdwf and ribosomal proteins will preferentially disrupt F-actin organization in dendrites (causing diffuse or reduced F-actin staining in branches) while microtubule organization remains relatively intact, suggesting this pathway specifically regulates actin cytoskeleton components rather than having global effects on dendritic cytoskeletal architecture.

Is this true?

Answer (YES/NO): NO